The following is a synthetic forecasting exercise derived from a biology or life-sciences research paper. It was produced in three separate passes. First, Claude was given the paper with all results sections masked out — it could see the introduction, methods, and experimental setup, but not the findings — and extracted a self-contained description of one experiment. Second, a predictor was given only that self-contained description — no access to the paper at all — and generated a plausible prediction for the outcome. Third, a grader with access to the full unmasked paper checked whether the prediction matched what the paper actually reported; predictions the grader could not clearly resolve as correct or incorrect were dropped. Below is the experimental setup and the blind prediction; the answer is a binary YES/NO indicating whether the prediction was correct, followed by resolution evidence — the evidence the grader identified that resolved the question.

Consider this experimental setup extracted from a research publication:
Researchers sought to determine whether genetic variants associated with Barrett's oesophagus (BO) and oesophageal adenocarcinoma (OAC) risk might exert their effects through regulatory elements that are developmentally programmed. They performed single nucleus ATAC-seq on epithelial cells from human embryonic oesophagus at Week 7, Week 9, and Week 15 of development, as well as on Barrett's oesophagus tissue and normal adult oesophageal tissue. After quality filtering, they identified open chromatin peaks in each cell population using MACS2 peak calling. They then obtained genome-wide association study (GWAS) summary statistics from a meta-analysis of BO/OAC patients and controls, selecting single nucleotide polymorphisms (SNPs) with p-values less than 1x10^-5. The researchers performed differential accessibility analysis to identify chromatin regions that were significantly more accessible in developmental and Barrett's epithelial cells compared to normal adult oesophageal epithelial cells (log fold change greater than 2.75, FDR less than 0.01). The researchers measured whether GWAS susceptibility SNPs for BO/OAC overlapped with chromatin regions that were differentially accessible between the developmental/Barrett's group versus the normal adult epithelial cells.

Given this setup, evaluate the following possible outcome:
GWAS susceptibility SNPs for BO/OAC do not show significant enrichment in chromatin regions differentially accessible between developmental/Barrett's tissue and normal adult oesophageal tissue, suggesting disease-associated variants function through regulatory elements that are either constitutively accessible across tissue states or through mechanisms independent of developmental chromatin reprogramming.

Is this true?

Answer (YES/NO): NO